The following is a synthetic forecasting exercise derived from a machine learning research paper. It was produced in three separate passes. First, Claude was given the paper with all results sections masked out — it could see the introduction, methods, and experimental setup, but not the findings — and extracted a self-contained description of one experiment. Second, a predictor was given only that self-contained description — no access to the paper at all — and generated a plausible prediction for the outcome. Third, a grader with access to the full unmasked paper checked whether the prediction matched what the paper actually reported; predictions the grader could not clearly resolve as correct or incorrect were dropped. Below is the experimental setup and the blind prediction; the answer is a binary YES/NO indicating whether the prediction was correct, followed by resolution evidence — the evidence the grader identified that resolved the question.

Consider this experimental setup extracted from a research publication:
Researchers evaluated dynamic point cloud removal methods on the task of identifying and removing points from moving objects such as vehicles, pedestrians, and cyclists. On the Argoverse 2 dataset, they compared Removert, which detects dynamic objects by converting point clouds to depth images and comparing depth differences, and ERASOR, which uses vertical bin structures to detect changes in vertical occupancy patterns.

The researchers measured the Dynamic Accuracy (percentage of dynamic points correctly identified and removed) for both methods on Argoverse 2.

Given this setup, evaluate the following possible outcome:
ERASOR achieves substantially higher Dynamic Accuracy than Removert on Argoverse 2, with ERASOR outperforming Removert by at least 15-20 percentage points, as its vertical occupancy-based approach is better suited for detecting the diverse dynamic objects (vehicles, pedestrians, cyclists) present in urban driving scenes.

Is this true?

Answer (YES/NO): YES